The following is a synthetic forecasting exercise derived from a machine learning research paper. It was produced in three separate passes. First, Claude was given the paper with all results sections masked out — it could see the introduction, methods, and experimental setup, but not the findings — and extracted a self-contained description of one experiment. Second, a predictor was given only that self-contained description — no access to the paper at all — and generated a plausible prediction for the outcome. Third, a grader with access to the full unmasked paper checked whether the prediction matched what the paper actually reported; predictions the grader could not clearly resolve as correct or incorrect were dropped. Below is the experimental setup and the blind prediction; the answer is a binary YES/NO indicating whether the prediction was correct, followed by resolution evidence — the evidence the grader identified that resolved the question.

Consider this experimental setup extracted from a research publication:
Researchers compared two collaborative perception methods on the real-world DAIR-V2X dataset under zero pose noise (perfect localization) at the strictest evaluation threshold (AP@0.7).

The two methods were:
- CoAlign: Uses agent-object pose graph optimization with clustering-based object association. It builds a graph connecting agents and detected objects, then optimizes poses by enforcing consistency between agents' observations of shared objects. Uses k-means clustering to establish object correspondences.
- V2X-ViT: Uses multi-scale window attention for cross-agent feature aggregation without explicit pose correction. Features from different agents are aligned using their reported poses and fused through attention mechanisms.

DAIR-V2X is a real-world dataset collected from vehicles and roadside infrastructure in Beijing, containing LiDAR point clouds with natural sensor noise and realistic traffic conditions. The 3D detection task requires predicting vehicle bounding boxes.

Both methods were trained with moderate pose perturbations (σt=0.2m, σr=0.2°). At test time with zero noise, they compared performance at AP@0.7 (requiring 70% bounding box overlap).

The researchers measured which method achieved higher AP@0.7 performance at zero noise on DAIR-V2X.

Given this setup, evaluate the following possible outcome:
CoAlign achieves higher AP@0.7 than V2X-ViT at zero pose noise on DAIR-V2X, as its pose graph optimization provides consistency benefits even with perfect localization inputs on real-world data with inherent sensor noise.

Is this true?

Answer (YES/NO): YES